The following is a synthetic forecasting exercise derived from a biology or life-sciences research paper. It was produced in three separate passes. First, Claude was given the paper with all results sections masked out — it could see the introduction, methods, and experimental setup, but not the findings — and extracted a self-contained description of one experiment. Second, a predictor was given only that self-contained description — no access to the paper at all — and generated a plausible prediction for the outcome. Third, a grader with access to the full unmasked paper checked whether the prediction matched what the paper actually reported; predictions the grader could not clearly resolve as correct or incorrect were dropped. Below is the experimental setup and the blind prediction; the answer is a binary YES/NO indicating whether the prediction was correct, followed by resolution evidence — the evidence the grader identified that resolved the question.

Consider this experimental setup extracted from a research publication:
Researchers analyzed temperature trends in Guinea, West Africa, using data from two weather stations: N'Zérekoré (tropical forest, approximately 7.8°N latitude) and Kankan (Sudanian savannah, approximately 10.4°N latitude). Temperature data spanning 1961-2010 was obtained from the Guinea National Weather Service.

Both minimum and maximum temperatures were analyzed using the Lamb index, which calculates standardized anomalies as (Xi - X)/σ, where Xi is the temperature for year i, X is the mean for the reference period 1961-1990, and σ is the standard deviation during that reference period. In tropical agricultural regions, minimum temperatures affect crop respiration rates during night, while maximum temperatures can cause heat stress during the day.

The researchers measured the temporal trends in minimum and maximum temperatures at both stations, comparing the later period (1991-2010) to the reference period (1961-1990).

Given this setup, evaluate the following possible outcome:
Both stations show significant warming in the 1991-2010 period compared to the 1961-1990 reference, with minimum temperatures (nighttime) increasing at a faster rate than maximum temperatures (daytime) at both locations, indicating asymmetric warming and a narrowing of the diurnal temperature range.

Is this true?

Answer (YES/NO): NO